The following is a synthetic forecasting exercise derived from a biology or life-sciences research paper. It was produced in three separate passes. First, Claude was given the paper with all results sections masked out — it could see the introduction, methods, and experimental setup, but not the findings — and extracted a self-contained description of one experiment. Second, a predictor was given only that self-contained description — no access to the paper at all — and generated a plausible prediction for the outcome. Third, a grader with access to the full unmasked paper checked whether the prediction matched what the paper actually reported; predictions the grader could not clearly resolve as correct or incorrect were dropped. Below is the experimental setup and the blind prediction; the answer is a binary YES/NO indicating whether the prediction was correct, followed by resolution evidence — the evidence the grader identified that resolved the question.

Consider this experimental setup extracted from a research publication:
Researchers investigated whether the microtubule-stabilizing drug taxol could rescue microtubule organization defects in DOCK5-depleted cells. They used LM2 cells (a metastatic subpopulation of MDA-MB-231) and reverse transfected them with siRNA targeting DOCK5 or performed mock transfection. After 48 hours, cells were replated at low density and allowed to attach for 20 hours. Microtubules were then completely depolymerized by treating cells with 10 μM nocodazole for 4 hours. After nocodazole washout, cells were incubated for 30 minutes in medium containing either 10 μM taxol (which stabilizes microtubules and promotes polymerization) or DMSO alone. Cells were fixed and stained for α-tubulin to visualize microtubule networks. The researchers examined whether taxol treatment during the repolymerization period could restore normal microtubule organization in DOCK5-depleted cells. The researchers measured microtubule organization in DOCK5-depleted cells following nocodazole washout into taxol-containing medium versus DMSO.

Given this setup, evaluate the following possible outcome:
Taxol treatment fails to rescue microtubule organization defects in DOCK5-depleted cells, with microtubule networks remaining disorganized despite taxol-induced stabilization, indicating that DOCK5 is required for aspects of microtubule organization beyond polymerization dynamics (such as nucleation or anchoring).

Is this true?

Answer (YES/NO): YES